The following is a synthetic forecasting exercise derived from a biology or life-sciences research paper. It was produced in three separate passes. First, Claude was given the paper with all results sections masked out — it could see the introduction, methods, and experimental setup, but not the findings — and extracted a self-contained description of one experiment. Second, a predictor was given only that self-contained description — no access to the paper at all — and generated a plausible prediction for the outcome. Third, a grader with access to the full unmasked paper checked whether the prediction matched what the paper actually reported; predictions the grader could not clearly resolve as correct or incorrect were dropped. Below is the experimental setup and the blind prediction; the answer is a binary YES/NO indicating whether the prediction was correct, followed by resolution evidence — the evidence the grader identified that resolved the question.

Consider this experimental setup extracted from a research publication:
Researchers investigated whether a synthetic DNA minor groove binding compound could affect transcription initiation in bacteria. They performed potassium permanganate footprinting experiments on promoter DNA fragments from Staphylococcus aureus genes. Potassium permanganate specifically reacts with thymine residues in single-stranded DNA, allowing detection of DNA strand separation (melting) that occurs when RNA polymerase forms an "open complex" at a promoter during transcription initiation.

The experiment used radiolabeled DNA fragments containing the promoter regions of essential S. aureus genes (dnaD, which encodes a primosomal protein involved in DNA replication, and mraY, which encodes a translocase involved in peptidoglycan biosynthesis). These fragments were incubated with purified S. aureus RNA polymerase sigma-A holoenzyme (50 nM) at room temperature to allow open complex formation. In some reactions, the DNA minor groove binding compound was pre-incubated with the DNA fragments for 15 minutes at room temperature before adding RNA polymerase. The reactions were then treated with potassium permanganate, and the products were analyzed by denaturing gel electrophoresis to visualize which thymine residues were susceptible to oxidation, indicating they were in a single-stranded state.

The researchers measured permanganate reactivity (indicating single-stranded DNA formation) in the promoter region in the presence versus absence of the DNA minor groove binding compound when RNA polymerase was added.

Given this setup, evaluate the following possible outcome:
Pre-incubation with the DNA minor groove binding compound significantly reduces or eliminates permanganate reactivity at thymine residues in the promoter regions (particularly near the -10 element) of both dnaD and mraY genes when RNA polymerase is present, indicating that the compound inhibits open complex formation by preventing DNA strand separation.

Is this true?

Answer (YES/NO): YES